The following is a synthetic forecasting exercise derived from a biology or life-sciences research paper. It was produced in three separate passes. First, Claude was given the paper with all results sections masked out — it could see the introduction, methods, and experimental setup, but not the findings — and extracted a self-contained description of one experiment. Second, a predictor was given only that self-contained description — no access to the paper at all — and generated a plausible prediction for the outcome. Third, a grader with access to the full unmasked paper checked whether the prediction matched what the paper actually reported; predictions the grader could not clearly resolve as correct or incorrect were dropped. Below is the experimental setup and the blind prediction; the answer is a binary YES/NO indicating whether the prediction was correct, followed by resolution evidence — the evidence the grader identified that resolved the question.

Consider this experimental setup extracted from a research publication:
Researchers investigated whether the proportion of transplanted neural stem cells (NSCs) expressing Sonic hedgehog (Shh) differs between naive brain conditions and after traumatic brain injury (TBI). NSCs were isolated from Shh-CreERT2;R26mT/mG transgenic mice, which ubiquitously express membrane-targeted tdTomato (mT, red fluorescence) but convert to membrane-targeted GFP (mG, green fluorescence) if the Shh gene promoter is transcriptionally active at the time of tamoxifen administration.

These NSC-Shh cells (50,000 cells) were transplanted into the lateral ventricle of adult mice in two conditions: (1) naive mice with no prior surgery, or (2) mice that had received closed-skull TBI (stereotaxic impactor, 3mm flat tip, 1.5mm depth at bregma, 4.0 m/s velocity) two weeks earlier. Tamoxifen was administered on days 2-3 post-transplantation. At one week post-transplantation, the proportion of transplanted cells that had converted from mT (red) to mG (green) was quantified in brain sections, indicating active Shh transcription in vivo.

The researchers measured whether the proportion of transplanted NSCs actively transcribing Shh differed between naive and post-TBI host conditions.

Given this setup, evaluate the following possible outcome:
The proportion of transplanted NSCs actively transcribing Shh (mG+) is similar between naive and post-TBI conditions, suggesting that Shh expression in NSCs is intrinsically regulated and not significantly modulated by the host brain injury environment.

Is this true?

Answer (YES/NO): NO